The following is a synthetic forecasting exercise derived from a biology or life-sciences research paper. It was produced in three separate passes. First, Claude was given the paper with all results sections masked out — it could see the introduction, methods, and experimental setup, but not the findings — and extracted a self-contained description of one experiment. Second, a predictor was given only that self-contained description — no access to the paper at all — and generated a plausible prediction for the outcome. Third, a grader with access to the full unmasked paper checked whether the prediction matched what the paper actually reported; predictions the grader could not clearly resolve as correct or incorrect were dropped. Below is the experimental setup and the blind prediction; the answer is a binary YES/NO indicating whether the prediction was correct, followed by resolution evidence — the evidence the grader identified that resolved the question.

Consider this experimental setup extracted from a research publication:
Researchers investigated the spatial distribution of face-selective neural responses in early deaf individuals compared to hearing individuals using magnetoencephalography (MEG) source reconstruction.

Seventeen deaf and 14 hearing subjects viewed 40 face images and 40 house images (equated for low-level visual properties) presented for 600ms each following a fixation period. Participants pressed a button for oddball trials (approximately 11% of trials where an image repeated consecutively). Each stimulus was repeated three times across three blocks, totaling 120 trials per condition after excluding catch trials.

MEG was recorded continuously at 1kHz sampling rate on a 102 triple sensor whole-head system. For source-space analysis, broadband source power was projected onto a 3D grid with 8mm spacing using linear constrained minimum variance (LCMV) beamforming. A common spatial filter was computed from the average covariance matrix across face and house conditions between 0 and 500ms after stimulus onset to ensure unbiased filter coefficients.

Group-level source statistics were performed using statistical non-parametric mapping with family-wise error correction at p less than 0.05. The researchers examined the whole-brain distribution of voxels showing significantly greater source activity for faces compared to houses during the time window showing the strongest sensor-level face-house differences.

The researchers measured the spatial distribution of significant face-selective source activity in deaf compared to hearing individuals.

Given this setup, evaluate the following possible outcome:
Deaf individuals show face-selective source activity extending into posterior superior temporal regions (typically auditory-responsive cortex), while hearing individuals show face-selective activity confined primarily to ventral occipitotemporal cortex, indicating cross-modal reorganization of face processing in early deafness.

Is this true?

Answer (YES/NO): NO